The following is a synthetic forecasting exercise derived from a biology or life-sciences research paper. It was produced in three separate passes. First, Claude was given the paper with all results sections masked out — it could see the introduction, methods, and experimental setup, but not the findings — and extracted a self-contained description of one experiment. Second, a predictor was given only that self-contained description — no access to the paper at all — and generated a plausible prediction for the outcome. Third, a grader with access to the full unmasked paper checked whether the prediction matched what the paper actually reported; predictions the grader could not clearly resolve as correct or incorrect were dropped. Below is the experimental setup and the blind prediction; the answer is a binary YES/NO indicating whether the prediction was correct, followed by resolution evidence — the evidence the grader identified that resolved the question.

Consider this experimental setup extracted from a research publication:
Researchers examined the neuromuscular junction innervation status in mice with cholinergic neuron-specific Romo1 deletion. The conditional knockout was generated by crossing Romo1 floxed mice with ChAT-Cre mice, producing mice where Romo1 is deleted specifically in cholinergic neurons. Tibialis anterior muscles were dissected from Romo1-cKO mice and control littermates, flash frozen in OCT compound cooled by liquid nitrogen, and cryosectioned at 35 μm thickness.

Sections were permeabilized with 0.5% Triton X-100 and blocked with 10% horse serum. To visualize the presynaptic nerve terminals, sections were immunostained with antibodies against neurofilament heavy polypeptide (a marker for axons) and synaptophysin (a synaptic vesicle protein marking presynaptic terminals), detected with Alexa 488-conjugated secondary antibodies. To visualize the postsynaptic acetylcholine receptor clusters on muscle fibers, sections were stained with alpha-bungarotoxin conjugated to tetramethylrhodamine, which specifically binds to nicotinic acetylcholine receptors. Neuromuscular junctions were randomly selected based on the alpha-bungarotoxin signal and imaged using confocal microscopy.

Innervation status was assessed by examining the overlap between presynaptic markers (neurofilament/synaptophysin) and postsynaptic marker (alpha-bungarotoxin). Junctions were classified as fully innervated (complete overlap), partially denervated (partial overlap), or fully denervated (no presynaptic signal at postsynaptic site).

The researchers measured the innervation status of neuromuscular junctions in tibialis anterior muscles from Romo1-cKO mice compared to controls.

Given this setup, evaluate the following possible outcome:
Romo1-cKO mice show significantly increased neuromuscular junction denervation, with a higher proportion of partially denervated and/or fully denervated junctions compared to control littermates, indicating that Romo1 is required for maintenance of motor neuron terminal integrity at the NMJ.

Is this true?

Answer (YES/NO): YES